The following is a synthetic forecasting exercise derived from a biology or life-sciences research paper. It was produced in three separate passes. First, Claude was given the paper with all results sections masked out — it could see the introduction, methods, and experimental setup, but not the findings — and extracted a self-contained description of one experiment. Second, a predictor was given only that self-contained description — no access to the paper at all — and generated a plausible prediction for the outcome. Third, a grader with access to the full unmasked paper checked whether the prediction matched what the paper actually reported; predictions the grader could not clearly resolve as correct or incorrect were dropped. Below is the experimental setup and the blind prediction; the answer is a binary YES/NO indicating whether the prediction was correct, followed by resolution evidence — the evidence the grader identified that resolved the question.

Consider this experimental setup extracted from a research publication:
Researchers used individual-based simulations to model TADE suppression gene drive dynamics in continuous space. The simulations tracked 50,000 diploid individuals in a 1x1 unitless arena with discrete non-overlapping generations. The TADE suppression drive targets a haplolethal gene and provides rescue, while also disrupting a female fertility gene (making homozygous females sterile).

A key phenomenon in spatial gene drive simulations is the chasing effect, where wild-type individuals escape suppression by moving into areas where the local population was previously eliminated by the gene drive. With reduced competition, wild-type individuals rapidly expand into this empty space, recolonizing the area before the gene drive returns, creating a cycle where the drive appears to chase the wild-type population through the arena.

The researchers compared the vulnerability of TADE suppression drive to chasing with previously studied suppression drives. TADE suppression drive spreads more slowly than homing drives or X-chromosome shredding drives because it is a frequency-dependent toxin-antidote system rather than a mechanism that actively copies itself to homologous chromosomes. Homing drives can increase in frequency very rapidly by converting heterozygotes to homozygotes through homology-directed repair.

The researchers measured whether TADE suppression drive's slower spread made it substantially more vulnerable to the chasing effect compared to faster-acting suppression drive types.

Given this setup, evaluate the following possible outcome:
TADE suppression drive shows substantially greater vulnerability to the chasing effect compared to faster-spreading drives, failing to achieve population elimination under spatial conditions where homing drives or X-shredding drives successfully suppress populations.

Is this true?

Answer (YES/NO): NO